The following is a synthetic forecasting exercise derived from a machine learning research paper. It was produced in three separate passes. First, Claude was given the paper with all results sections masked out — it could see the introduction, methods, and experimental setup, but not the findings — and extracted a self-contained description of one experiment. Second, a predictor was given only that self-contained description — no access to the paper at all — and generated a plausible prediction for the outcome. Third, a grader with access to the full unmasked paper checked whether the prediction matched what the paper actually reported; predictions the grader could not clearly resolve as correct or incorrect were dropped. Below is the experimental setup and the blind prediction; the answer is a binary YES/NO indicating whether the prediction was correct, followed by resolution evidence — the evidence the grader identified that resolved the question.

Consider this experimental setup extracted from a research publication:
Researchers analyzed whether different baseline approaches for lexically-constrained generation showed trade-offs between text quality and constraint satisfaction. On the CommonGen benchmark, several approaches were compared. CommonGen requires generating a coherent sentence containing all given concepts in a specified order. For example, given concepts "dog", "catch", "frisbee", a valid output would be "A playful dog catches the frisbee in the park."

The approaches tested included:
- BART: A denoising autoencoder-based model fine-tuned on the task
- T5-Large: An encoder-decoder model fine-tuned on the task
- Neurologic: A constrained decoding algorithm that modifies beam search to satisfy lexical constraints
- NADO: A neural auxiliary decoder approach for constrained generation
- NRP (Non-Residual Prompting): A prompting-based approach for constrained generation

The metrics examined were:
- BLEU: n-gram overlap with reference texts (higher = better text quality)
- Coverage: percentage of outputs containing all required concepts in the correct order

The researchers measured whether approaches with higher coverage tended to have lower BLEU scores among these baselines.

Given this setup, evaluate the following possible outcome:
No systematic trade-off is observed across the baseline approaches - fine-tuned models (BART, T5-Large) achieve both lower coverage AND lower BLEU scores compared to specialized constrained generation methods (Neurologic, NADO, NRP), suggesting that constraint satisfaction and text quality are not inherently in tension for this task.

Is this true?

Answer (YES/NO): NO